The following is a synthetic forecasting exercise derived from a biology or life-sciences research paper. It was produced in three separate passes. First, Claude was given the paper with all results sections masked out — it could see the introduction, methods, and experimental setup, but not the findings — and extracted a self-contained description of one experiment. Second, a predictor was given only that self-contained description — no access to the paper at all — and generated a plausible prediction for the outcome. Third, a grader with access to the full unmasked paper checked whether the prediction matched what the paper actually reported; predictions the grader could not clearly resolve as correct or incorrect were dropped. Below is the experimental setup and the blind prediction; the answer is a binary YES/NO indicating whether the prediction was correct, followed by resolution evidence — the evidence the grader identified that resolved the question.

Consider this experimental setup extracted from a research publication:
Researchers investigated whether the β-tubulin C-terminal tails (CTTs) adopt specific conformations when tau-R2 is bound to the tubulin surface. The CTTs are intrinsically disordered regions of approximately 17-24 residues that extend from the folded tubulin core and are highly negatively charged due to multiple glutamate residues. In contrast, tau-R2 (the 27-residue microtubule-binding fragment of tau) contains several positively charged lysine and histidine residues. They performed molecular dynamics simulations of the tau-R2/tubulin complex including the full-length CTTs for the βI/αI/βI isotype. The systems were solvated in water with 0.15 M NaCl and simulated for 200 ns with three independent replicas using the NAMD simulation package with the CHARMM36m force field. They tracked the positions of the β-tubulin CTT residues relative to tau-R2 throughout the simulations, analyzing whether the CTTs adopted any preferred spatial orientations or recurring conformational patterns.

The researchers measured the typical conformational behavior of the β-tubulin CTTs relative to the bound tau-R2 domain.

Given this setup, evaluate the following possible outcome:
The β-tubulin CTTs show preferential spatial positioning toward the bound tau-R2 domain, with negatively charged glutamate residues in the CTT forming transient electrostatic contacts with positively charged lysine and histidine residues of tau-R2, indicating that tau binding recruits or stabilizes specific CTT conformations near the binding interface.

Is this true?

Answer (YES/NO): YES